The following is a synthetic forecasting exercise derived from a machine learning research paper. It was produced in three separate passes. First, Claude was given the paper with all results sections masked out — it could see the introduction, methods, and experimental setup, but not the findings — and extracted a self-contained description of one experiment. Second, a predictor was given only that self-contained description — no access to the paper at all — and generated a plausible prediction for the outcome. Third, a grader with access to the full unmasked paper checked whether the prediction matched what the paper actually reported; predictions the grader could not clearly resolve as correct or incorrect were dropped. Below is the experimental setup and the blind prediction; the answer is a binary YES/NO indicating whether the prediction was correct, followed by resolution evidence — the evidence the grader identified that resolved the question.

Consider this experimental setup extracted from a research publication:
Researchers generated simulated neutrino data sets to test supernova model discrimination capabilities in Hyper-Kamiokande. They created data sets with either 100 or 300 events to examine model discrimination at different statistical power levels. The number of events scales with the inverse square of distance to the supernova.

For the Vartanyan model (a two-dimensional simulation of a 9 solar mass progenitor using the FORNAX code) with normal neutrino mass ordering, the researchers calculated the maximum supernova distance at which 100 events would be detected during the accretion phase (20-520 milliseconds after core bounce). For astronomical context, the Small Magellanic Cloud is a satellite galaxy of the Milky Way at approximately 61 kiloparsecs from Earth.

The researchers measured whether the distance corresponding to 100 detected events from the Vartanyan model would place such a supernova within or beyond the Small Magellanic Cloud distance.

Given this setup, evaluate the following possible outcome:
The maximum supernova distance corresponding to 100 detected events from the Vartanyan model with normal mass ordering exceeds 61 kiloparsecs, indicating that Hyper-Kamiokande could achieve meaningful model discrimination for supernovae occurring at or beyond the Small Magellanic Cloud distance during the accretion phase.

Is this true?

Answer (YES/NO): YES